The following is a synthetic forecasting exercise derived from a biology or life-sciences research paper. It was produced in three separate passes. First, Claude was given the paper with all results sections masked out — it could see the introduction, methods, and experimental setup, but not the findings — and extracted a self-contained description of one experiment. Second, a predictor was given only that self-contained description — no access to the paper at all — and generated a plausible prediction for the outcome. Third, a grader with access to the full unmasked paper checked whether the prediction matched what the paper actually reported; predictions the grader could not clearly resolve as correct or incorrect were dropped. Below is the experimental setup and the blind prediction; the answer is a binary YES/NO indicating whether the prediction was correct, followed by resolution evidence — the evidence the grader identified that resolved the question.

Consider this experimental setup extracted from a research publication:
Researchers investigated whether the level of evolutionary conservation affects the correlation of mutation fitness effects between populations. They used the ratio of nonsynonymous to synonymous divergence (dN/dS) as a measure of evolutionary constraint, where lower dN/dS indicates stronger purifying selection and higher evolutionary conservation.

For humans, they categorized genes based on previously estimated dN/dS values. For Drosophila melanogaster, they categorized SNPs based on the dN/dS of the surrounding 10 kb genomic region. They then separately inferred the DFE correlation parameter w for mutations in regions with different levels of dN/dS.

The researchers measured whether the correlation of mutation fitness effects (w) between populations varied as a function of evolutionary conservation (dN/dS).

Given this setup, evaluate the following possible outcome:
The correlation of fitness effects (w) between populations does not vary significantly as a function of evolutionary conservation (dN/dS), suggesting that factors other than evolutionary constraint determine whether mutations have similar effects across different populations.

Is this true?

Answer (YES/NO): YES